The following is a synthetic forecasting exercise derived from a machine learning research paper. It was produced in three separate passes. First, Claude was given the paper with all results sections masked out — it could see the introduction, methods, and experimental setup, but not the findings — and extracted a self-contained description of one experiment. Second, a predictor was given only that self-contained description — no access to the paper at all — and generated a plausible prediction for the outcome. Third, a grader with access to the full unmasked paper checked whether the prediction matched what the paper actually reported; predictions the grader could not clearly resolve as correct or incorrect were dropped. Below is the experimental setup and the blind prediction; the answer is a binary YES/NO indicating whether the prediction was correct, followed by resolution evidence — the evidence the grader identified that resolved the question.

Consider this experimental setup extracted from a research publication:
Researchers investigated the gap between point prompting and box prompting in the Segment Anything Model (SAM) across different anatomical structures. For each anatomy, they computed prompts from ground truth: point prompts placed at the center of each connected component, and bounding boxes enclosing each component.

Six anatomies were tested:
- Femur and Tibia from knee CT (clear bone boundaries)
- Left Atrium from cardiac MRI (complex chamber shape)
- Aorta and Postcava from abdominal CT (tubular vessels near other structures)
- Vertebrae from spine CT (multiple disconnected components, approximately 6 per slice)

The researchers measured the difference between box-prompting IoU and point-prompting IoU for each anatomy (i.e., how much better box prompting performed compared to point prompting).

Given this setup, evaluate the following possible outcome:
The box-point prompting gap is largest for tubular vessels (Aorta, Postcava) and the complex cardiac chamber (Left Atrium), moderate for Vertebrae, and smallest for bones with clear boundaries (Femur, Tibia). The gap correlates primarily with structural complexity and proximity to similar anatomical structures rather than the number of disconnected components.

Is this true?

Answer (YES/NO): NO